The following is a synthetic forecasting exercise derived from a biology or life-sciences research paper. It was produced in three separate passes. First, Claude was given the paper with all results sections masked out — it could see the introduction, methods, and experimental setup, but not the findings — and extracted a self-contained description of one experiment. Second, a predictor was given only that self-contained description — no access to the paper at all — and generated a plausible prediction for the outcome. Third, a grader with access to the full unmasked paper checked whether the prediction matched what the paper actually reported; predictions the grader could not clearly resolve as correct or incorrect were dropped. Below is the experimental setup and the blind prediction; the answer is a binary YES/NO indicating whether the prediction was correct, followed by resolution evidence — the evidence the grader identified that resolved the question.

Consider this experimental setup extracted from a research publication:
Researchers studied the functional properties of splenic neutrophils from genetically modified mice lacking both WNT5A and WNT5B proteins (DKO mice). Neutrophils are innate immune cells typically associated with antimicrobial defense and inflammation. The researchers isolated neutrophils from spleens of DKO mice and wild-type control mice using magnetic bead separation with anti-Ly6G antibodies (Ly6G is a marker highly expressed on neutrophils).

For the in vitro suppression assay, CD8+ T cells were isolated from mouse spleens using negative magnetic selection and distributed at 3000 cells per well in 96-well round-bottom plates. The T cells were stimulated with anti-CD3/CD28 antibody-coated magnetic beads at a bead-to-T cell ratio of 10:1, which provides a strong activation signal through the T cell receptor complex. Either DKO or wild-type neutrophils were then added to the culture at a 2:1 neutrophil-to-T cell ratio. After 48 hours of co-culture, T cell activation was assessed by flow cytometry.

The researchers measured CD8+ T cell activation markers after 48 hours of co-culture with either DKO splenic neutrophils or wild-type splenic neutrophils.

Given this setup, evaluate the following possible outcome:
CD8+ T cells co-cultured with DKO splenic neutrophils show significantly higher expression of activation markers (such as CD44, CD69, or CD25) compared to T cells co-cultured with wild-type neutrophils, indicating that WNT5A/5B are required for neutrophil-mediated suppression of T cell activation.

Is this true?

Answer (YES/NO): NO